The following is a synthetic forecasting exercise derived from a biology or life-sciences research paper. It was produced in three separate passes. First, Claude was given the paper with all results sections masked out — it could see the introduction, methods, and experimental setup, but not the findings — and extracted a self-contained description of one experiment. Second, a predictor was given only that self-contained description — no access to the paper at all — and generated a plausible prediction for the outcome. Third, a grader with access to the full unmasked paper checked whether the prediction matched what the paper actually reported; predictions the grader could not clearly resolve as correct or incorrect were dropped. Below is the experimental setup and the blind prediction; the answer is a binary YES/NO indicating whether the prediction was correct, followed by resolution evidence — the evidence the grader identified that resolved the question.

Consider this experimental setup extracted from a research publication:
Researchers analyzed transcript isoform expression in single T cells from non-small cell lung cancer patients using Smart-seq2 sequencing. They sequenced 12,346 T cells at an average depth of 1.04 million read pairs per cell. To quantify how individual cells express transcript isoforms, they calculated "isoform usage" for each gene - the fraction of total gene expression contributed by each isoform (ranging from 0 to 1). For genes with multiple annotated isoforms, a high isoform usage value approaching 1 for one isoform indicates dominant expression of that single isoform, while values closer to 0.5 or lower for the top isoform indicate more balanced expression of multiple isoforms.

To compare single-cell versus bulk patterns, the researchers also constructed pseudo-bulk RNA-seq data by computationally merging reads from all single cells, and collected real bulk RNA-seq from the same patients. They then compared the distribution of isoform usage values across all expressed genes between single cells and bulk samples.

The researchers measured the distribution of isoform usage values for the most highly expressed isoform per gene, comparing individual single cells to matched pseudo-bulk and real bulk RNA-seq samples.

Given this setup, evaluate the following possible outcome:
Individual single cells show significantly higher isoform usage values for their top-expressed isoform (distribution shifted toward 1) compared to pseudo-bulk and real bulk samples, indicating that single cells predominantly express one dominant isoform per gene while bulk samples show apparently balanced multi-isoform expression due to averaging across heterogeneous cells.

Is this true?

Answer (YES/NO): YES